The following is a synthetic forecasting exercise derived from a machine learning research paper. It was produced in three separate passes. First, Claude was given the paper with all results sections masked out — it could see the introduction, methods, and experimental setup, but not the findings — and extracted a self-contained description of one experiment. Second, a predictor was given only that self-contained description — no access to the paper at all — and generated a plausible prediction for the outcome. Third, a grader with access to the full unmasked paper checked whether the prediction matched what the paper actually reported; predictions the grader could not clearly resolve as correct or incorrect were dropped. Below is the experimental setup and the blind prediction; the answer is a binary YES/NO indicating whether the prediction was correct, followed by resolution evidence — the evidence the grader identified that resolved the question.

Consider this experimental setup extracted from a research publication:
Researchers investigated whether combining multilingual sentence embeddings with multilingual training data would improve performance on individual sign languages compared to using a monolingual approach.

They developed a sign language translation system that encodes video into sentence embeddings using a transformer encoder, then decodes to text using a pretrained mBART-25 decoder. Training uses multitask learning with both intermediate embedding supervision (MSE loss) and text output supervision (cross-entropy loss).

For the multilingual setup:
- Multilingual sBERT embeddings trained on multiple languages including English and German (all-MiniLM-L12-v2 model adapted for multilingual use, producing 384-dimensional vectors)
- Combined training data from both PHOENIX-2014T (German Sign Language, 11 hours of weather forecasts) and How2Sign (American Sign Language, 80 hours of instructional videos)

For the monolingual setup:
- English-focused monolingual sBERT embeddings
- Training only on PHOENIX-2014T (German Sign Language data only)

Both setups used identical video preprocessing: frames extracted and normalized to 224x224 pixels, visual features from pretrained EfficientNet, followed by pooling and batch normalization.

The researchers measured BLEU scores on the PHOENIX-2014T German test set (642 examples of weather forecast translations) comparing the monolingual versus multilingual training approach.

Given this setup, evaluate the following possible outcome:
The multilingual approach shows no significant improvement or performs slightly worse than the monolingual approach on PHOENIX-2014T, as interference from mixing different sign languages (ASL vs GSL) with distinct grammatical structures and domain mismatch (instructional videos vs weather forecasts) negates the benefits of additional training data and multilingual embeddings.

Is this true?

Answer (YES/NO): YES